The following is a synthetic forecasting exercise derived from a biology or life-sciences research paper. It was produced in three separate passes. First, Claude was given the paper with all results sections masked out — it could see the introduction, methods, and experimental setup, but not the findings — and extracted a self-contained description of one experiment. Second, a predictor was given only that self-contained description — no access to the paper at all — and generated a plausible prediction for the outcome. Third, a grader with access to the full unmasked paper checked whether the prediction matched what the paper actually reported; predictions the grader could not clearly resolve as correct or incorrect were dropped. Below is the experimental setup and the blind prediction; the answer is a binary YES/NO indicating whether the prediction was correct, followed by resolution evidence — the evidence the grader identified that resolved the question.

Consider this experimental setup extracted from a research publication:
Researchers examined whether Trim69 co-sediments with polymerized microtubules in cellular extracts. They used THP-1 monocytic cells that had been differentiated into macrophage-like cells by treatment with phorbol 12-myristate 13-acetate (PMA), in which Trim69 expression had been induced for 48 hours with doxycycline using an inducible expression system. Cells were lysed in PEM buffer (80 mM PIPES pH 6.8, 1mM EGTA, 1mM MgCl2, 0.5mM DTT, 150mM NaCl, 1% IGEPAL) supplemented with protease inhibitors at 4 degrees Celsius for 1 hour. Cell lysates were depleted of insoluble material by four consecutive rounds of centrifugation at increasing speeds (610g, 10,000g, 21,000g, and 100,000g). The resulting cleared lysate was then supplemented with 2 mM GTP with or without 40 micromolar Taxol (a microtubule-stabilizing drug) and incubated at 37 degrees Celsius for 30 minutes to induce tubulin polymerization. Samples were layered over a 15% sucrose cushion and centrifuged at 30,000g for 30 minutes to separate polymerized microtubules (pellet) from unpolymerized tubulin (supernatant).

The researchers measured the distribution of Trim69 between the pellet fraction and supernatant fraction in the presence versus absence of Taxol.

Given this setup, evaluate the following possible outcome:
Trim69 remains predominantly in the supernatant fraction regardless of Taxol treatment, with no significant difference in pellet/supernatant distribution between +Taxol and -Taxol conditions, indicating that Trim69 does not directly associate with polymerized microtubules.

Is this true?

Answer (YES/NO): NO